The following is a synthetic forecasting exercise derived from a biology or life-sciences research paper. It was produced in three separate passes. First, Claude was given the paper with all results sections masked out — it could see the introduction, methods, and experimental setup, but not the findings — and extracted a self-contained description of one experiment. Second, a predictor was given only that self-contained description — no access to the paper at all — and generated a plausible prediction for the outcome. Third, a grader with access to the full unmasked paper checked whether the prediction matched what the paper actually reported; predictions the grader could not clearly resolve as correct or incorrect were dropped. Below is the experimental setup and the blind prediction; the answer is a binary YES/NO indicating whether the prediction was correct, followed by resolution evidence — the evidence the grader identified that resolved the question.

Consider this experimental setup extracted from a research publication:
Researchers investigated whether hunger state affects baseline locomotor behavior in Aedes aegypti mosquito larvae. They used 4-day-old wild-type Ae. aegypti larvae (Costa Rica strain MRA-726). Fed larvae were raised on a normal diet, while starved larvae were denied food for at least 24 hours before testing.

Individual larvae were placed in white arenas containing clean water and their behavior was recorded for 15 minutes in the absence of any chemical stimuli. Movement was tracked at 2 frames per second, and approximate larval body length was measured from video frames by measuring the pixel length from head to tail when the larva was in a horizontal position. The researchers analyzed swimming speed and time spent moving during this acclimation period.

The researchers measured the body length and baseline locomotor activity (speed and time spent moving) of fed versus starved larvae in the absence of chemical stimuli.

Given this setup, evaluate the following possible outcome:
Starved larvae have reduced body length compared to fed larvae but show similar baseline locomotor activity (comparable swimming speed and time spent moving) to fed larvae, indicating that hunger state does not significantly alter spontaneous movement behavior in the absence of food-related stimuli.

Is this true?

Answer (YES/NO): NO